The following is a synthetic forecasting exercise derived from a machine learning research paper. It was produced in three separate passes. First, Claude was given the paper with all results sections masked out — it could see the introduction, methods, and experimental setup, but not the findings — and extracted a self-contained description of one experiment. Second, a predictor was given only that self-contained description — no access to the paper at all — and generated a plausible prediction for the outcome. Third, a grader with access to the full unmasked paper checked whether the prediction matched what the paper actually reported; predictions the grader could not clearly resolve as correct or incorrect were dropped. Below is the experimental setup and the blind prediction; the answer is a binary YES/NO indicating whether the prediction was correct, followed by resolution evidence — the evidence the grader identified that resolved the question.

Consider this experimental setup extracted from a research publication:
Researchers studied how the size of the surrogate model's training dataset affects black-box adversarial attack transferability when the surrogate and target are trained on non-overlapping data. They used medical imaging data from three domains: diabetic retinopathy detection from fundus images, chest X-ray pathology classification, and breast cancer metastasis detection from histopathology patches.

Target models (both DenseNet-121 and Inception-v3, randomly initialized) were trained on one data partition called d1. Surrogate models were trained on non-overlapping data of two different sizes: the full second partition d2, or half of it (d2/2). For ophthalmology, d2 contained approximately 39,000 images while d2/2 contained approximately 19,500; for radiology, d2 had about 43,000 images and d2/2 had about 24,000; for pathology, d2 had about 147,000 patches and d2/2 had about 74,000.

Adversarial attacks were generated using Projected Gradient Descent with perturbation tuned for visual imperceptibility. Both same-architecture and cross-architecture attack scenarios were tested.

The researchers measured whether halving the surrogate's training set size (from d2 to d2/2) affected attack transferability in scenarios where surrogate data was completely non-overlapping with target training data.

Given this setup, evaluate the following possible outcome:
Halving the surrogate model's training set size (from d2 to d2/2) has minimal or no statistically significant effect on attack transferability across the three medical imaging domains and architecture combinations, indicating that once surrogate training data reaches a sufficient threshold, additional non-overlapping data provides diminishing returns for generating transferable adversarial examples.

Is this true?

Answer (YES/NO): NO